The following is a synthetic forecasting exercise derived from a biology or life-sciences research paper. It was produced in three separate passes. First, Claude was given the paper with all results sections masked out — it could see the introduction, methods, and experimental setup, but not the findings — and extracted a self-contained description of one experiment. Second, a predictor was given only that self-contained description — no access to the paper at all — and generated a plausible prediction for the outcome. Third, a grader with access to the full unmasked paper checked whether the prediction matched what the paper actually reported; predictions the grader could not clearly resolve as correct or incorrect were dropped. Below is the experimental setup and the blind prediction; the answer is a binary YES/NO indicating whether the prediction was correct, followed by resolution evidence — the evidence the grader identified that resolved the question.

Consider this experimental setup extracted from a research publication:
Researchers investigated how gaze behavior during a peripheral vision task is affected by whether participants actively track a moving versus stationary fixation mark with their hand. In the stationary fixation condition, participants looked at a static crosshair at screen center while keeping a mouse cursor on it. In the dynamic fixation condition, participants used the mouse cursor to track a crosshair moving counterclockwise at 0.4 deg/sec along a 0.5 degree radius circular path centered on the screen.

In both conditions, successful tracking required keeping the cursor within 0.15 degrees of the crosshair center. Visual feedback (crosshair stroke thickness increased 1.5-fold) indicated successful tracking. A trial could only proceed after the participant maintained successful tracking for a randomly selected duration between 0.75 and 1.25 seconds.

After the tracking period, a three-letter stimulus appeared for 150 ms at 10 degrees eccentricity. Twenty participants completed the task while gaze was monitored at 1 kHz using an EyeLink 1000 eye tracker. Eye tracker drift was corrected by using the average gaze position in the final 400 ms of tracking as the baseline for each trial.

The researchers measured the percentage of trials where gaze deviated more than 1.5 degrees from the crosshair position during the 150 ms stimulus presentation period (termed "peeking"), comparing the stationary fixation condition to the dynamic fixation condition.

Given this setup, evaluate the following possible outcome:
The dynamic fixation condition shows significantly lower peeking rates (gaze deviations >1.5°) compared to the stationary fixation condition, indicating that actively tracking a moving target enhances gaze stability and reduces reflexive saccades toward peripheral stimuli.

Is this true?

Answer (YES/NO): YES